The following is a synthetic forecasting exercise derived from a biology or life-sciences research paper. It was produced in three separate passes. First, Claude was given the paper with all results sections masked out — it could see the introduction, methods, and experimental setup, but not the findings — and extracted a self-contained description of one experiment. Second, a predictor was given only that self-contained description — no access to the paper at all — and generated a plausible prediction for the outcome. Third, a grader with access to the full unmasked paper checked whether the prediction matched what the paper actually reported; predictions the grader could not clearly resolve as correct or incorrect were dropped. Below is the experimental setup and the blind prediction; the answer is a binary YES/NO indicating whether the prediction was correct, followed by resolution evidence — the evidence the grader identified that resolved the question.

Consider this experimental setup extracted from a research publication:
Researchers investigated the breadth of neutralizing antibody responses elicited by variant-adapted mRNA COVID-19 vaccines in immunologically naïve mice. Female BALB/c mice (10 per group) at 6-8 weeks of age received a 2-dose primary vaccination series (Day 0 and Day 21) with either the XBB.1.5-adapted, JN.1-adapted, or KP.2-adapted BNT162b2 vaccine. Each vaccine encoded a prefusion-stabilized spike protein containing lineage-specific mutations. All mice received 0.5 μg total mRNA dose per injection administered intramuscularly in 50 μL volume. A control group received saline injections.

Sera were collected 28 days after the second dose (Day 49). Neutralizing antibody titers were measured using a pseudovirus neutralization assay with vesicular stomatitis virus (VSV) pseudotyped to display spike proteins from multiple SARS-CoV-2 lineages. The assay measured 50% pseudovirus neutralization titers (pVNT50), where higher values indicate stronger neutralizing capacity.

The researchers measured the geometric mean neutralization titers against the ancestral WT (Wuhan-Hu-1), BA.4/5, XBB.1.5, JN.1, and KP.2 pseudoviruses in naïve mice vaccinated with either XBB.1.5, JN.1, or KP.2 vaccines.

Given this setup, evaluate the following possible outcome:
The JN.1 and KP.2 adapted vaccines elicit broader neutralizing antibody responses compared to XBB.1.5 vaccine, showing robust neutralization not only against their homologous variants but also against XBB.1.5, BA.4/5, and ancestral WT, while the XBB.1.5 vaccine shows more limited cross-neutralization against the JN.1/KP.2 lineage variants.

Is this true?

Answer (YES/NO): NO